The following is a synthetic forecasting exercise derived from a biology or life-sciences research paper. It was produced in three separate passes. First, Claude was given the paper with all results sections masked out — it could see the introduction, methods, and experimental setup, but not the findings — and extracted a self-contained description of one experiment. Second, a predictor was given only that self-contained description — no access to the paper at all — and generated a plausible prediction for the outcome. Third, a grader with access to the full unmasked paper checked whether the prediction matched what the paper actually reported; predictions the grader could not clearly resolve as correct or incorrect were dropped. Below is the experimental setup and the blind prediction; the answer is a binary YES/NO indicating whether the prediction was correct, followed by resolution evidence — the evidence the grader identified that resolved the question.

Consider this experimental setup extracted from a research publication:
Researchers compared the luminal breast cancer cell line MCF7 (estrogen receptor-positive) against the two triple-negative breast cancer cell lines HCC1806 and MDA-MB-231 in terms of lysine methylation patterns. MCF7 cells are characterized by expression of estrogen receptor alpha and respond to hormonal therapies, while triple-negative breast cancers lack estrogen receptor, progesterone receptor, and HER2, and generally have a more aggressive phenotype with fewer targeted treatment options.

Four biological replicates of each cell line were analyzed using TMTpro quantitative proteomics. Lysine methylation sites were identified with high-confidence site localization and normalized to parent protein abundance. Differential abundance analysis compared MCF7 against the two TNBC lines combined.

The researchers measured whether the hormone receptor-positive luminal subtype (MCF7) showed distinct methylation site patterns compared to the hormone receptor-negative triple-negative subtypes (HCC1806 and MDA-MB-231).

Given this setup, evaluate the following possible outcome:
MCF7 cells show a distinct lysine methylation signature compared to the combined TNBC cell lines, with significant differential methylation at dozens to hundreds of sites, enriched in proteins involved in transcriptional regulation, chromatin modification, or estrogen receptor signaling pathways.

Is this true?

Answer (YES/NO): NO